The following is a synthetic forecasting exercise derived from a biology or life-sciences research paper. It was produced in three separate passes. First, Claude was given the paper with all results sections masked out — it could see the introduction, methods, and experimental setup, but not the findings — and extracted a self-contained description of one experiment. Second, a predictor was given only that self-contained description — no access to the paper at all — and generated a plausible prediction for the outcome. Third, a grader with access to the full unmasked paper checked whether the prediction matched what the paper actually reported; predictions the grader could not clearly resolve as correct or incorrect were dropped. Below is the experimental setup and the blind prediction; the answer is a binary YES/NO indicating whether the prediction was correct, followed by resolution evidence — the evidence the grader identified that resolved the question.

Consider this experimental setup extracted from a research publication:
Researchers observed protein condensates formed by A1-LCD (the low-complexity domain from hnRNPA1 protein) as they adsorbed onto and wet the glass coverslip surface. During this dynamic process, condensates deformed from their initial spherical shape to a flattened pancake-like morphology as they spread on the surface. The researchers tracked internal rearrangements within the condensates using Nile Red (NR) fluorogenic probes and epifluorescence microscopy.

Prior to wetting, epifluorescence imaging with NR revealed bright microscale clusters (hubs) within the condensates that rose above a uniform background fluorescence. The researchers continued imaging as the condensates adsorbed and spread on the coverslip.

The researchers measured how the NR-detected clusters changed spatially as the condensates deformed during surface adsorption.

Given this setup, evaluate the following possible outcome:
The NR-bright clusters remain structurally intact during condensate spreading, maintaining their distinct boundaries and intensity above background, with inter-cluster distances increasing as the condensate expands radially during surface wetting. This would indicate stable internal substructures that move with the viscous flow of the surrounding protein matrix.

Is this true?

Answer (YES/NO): YES